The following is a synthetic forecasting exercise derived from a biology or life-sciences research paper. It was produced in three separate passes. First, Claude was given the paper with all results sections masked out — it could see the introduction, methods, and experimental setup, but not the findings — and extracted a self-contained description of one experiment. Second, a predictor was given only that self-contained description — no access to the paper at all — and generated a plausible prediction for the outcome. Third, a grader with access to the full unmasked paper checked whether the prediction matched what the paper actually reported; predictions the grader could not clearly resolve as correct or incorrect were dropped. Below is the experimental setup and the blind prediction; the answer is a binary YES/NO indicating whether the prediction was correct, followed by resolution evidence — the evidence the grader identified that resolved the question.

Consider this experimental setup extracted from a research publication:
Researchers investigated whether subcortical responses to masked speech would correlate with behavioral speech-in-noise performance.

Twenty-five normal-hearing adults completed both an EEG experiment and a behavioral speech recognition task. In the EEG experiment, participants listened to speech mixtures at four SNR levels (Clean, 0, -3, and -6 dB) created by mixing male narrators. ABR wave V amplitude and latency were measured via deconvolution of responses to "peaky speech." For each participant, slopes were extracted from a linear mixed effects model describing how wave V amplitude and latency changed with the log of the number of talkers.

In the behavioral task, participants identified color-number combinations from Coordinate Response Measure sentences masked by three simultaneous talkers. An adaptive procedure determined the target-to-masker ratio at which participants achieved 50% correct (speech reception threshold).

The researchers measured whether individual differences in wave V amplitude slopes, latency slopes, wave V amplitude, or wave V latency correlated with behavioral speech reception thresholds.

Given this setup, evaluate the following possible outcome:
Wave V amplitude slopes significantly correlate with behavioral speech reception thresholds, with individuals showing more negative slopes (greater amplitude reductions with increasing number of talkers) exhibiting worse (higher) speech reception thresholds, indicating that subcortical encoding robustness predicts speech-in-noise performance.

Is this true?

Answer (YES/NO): NO